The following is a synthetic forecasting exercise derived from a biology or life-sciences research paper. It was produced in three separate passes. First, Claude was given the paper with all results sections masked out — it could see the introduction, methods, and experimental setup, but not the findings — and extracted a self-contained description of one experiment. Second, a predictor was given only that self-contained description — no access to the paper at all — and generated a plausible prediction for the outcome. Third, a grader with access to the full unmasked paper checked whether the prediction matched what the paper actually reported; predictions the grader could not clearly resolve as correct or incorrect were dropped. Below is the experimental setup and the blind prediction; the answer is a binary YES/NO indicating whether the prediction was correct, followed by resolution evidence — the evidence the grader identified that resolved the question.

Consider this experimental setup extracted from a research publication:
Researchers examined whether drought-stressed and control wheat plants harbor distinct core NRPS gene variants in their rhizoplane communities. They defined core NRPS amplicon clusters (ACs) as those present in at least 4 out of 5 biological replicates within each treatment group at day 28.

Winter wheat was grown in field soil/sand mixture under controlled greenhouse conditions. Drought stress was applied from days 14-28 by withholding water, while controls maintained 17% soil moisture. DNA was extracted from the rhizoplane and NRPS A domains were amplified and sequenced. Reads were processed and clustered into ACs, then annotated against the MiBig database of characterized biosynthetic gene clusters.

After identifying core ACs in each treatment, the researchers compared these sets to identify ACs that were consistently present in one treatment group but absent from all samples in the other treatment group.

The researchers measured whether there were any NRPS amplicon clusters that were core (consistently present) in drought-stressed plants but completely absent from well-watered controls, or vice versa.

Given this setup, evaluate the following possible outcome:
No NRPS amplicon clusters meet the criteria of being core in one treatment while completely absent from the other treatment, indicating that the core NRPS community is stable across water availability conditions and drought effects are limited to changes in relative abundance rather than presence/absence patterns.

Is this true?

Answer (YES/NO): NO